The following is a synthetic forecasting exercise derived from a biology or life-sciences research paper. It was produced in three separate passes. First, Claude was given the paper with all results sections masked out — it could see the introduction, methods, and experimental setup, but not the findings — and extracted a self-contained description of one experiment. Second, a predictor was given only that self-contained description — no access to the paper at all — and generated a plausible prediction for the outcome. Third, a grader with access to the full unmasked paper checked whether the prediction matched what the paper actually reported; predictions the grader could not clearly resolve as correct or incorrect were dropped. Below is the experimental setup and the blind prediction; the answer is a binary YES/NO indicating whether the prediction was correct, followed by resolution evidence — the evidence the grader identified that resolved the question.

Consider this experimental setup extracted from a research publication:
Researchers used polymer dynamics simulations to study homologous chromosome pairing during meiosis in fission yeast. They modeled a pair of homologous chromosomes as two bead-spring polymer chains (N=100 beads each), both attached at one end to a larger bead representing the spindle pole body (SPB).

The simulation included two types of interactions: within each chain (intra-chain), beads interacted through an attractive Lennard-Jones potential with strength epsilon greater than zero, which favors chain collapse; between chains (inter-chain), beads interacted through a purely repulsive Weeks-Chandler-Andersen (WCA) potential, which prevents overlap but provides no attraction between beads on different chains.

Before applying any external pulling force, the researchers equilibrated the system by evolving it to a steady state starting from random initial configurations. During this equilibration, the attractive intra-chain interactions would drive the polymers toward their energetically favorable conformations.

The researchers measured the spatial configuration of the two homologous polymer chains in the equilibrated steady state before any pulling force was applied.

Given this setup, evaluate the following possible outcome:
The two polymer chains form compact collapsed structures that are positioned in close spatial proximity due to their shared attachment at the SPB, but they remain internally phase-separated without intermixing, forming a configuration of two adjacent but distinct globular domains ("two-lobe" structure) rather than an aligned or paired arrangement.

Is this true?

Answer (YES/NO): YES